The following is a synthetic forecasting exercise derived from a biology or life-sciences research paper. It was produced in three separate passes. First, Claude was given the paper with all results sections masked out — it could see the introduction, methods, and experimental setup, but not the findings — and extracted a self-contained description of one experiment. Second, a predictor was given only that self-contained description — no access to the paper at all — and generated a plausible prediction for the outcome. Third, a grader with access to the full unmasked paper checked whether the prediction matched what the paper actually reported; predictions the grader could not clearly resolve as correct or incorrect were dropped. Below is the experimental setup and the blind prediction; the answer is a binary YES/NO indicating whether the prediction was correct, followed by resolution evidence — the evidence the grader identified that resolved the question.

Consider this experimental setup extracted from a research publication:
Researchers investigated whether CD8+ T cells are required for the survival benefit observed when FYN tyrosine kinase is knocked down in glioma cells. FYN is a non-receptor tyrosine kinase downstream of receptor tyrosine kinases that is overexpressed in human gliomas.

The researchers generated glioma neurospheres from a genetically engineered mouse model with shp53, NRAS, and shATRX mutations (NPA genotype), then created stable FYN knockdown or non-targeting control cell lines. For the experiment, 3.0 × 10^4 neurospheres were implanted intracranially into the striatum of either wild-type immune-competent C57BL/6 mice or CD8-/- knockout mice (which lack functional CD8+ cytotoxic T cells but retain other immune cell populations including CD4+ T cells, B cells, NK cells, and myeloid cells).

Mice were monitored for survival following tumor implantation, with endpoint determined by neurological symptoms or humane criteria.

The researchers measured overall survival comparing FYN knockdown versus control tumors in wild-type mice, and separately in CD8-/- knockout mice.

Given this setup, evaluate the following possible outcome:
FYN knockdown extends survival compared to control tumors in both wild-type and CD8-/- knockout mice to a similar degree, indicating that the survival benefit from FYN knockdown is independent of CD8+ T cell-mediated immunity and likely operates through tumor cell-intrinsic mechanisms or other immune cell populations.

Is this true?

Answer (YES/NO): NO